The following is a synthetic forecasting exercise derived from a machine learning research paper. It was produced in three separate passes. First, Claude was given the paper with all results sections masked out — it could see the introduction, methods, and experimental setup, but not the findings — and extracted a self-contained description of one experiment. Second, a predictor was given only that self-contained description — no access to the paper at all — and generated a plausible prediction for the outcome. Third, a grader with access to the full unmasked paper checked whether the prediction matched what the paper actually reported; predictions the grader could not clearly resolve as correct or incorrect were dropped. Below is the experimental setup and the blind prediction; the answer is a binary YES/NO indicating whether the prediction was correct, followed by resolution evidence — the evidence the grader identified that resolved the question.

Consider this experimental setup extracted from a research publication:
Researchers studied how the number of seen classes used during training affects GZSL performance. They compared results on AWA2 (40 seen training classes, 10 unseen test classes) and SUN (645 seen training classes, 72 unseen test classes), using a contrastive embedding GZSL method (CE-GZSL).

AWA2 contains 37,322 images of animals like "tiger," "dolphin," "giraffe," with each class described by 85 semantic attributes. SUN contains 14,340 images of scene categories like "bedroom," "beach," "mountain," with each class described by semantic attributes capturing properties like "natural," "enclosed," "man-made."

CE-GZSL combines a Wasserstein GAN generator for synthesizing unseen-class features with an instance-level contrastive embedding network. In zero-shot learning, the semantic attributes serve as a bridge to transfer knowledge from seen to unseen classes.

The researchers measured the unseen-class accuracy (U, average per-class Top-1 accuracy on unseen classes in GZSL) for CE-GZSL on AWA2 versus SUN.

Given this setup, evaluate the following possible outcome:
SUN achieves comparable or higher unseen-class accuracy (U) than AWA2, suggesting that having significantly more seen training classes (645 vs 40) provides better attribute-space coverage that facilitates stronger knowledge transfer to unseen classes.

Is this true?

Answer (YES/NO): NO